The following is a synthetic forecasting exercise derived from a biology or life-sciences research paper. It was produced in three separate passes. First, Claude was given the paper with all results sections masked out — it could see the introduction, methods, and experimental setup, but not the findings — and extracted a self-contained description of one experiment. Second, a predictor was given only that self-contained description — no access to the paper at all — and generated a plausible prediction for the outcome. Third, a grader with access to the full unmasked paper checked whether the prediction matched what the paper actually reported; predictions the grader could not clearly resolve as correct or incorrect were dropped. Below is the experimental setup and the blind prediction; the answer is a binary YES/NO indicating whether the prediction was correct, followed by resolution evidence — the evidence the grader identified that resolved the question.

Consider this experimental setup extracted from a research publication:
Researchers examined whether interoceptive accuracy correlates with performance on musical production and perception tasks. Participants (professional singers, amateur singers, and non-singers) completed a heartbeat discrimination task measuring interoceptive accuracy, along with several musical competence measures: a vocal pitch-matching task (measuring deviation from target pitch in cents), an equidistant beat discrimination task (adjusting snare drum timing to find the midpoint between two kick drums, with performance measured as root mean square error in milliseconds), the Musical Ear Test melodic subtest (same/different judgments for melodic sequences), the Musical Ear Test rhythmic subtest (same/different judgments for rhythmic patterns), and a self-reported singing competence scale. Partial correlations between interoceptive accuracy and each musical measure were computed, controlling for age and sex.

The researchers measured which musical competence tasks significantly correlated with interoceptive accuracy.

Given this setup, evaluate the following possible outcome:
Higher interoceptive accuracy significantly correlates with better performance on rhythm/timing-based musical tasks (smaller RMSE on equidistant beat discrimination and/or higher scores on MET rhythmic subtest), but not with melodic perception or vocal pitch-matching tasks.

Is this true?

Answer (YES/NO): NO